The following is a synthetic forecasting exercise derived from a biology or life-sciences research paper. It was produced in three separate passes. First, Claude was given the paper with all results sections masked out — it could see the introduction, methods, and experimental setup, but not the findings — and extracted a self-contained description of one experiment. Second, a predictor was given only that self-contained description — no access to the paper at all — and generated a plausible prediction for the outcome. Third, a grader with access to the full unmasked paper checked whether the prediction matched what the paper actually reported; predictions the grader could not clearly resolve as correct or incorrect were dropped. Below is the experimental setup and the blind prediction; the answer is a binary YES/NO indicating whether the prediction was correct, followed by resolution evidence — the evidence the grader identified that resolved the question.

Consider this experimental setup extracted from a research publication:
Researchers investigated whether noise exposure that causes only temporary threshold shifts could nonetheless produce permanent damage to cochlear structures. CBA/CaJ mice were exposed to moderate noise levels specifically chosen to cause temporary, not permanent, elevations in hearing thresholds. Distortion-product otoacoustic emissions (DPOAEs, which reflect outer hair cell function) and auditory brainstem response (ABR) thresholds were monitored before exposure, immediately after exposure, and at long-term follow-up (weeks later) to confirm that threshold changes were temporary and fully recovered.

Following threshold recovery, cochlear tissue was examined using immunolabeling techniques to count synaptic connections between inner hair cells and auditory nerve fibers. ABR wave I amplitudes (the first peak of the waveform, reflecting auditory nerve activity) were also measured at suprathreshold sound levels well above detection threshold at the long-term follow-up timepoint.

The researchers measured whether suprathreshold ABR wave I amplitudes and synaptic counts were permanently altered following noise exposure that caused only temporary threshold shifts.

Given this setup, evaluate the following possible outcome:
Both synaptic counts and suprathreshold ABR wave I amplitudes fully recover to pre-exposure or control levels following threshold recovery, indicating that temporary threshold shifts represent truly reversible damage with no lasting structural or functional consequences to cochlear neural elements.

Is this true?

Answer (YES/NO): NO